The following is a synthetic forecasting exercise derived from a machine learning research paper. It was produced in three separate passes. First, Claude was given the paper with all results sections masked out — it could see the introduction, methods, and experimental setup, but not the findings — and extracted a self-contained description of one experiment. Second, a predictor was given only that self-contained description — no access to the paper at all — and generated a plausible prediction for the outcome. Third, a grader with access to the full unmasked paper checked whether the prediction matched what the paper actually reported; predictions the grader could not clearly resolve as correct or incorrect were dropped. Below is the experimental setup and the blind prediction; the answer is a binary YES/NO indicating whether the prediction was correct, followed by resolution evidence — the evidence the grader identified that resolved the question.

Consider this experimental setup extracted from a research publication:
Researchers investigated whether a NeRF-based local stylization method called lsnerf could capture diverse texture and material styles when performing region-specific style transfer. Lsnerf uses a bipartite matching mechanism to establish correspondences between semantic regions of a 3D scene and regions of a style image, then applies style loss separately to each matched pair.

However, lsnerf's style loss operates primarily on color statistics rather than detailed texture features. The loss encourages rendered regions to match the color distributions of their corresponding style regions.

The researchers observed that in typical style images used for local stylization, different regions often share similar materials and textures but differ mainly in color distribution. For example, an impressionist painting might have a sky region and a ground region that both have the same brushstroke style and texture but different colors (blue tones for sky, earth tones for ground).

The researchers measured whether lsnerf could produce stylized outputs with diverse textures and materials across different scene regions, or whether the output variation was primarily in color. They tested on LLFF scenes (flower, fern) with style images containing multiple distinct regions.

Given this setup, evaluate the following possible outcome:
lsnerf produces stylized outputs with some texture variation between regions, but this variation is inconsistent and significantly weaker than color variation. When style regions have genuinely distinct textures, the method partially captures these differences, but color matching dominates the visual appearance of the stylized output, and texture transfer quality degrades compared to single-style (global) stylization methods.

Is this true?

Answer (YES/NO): NO